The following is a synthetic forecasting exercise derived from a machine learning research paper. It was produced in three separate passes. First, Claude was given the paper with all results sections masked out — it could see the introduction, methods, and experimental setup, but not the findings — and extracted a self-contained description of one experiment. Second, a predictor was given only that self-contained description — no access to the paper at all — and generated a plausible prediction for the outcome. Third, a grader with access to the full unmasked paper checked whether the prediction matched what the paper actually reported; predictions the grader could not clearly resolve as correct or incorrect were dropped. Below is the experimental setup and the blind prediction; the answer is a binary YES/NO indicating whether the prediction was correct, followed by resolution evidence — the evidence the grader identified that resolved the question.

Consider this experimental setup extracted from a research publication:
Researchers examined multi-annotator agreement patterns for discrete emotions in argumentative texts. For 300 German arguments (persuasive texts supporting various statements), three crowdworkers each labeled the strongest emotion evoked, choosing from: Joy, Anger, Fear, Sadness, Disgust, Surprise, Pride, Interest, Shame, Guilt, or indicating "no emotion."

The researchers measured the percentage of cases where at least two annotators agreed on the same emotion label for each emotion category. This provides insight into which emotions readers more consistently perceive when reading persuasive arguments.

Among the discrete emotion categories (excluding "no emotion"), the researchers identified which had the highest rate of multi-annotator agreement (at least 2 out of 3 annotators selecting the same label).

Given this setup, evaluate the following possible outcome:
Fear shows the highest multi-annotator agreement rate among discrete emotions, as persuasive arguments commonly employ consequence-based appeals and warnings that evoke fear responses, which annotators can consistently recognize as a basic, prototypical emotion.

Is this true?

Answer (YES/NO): NO